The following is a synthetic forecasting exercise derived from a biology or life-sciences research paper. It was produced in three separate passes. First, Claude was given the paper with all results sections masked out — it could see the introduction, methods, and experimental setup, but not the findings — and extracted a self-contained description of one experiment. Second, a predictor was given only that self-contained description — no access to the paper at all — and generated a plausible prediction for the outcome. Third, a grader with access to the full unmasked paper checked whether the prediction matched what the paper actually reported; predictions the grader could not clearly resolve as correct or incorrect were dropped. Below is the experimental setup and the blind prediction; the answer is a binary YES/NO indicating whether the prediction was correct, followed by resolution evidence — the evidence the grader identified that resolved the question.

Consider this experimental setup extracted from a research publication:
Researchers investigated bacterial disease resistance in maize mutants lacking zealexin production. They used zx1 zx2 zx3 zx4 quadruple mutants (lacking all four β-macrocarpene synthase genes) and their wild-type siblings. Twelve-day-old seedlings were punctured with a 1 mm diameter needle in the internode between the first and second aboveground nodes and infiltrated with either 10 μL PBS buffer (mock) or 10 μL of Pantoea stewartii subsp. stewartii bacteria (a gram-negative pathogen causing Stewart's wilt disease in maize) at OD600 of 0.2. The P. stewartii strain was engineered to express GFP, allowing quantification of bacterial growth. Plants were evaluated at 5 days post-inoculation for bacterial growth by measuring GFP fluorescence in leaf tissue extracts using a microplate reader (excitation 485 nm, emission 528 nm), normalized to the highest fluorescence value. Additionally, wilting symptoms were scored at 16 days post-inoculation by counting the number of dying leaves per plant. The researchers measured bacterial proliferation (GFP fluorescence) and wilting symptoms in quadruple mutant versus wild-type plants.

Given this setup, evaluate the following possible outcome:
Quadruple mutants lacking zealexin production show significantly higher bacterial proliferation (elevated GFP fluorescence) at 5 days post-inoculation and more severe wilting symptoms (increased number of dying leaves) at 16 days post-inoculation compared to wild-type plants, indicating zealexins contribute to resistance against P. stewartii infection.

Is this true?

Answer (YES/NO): YES